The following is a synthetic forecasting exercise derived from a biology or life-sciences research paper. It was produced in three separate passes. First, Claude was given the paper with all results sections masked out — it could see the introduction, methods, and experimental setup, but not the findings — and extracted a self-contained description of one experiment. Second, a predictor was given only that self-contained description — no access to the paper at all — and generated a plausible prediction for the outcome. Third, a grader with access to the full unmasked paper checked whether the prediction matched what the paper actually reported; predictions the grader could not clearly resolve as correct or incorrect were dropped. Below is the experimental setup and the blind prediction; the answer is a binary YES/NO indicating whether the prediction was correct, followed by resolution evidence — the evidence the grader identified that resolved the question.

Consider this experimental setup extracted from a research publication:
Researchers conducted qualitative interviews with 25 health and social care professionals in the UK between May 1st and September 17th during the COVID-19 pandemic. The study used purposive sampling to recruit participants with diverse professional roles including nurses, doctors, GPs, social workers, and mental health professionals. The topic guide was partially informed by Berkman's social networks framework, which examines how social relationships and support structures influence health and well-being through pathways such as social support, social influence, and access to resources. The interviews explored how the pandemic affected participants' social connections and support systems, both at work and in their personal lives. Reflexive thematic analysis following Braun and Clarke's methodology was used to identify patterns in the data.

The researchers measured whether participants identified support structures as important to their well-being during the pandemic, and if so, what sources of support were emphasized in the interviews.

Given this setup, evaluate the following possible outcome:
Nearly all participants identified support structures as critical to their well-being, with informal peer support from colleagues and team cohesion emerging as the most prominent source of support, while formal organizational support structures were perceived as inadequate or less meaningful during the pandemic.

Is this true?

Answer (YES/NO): NO